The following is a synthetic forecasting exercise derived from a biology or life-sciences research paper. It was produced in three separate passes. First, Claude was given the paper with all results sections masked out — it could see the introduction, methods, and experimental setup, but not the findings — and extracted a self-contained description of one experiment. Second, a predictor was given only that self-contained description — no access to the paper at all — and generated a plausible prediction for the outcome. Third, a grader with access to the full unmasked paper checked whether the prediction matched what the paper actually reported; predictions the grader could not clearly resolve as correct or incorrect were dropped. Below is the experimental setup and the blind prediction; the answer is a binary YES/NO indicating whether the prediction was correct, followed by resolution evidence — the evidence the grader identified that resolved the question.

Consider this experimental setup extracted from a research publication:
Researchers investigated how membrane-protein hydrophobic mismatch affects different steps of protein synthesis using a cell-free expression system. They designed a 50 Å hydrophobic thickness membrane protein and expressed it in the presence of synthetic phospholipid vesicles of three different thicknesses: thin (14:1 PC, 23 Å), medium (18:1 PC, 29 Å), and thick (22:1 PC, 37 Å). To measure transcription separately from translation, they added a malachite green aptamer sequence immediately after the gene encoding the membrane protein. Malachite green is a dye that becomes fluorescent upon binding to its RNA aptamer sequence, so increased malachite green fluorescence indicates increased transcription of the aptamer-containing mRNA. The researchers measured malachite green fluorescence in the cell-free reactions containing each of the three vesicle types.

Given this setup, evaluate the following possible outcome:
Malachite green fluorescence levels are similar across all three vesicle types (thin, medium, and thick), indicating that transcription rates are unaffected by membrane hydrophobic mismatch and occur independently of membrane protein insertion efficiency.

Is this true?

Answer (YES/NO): YES